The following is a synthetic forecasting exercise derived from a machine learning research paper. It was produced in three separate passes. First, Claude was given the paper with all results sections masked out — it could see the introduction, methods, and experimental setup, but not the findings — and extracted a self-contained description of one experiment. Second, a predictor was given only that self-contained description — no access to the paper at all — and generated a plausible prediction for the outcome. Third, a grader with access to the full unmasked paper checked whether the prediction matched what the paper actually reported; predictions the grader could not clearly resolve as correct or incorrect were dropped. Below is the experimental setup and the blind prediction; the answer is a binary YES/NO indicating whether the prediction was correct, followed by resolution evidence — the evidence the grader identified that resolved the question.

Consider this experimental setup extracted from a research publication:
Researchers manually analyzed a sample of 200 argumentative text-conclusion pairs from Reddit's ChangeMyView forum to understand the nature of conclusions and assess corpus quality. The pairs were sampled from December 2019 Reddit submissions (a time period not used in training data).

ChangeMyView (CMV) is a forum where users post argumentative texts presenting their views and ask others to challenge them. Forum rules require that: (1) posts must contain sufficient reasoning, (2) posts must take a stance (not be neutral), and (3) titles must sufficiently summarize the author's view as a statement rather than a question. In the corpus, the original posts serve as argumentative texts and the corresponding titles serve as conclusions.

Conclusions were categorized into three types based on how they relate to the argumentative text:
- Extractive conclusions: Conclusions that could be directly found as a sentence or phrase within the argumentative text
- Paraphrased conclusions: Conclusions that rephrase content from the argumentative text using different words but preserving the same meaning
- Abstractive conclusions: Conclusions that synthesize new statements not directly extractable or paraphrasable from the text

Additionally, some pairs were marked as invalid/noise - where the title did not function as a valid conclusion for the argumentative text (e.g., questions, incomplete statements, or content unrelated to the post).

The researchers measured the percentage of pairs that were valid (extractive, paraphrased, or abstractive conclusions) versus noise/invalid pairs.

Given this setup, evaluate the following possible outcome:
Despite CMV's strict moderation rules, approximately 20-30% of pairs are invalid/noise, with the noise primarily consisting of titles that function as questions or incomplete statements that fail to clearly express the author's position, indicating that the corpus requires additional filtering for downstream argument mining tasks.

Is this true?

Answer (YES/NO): NO